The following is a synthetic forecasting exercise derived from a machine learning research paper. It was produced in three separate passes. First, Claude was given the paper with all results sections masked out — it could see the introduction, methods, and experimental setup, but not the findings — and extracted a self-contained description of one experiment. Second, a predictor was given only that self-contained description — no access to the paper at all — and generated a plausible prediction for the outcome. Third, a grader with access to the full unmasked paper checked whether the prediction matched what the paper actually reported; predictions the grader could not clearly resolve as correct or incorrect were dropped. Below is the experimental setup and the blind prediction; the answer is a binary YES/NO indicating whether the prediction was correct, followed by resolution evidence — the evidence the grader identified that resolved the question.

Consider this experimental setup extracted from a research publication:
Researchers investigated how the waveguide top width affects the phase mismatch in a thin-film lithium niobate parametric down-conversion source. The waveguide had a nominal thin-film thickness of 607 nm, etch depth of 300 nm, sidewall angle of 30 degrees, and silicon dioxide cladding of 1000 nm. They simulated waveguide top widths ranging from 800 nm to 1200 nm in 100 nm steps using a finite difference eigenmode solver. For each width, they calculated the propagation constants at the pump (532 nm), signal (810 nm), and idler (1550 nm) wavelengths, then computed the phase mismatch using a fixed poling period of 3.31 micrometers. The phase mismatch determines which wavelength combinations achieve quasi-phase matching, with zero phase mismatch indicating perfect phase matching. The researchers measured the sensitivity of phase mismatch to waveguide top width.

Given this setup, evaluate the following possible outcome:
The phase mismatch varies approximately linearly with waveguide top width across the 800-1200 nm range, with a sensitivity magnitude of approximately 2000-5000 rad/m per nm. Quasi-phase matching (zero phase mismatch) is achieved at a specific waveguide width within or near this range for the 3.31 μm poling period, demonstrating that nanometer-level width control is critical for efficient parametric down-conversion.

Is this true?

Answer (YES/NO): NO